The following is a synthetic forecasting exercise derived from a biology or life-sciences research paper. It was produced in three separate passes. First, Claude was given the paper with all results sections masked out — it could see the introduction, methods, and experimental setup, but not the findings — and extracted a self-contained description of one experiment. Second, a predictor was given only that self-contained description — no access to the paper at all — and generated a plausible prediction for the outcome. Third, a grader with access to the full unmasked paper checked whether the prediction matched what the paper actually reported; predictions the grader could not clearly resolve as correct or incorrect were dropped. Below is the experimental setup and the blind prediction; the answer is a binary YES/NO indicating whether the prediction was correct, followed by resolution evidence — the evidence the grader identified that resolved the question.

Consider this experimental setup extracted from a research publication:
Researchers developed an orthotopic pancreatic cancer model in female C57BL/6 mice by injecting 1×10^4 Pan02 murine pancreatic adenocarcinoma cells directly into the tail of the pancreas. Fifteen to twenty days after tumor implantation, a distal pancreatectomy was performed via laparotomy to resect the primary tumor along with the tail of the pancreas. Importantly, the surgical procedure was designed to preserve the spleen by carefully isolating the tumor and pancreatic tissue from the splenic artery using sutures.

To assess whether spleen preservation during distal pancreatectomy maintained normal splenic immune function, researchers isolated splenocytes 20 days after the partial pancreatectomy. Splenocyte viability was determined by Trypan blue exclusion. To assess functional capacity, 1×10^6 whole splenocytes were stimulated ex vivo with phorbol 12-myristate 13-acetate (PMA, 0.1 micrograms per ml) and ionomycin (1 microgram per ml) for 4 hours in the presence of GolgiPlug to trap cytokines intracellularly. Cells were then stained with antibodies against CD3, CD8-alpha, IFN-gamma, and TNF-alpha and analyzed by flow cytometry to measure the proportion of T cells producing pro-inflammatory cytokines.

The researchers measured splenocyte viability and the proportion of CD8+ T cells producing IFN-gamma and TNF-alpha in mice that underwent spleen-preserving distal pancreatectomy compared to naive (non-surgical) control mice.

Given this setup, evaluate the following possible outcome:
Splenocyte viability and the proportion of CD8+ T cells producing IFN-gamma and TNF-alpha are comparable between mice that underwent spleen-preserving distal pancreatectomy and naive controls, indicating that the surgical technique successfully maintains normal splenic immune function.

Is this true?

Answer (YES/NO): YES